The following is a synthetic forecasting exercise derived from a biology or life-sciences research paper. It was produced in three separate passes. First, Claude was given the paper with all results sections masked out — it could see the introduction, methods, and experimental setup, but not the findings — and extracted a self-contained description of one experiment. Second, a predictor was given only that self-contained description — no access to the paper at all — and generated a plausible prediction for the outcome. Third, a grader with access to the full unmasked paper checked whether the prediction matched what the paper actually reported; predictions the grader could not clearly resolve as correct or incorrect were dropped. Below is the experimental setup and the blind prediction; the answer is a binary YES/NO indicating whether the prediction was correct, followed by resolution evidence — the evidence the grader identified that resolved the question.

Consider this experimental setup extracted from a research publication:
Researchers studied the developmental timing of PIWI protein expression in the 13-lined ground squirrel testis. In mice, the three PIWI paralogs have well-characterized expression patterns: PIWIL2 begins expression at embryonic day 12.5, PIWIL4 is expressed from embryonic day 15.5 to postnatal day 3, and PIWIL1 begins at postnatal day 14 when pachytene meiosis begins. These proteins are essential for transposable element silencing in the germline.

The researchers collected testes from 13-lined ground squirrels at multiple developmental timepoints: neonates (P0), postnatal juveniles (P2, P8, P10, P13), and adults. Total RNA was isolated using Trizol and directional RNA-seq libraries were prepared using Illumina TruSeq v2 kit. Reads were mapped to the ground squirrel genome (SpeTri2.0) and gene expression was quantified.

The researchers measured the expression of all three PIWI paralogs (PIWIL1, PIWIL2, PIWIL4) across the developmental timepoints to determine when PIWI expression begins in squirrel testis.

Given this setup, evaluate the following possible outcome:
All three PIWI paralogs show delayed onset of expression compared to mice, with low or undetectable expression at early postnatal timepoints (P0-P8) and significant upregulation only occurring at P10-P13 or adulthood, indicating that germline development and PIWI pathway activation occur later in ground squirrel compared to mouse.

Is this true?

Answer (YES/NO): NO